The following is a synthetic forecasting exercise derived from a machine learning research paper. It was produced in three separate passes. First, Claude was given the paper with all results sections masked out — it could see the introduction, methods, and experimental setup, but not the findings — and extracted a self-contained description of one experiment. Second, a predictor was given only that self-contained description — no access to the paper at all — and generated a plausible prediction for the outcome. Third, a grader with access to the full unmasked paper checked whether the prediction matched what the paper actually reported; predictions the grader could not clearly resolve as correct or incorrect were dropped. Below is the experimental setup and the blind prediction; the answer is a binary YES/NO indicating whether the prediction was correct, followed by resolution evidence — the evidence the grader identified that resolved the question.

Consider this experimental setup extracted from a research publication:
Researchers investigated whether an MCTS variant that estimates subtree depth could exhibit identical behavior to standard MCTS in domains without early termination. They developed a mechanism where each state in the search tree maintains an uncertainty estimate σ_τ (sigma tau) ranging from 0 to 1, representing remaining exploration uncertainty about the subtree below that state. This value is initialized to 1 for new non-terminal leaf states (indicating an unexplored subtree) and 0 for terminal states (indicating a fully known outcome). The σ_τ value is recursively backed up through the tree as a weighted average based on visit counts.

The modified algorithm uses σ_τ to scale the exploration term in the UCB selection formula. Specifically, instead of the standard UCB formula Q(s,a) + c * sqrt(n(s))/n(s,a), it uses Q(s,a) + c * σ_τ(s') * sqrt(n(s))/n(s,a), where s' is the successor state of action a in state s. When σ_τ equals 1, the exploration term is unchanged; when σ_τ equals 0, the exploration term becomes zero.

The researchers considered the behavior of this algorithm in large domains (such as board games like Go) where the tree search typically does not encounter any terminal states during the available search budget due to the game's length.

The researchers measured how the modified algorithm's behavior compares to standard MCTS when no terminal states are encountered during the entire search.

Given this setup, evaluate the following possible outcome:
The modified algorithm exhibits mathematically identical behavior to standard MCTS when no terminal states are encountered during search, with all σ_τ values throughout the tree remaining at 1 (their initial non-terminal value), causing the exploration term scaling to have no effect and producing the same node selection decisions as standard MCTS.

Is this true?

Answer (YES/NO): YES